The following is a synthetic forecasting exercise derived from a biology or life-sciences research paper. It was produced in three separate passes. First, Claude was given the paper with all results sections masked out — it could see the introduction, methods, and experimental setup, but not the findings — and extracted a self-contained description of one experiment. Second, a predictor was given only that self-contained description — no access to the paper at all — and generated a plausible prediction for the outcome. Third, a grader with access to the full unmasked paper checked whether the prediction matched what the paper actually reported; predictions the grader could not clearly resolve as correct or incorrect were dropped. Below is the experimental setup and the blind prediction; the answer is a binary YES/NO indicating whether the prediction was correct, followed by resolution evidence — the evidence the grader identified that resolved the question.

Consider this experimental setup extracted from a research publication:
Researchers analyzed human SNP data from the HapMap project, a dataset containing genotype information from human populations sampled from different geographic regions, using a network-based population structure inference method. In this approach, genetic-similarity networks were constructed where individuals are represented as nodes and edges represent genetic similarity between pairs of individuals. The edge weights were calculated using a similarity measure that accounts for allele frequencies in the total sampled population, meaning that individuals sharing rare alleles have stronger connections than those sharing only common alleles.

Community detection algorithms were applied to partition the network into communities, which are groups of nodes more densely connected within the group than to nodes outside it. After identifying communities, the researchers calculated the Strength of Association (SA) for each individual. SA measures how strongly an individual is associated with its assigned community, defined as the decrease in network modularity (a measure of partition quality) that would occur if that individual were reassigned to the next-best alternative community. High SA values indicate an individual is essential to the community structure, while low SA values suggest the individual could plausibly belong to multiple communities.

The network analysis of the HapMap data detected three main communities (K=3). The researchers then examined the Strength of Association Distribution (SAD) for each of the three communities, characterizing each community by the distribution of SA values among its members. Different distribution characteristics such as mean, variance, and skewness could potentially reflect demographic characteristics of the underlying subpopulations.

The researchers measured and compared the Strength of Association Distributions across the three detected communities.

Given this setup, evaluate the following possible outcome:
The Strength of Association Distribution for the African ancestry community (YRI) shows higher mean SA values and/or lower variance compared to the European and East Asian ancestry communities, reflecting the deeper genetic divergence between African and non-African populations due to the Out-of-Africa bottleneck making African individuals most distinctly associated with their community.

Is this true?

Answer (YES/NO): NO